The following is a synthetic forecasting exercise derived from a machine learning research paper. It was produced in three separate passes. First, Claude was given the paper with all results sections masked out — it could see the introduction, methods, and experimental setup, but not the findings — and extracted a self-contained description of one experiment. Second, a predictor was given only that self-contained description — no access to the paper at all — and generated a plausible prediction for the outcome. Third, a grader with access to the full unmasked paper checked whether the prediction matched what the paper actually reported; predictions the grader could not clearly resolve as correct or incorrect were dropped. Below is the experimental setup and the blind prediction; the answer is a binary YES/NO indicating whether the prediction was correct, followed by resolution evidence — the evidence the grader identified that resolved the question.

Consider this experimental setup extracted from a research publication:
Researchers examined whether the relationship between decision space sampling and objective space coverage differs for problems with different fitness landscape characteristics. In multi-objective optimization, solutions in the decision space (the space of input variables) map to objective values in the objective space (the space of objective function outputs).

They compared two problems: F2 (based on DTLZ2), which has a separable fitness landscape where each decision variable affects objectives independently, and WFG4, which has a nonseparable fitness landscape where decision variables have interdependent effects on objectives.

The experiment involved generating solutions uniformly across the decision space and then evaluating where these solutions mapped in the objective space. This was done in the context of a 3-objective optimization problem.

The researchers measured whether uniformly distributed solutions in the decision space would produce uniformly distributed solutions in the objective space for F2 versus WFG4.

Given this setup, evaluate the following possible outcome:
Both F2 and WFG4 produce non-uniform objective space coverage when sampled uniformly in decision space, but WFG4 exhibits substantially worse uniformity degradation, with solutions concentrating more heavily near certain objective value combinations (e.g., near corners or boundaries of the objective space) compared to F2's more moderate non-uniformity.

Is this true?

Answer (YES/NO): NO